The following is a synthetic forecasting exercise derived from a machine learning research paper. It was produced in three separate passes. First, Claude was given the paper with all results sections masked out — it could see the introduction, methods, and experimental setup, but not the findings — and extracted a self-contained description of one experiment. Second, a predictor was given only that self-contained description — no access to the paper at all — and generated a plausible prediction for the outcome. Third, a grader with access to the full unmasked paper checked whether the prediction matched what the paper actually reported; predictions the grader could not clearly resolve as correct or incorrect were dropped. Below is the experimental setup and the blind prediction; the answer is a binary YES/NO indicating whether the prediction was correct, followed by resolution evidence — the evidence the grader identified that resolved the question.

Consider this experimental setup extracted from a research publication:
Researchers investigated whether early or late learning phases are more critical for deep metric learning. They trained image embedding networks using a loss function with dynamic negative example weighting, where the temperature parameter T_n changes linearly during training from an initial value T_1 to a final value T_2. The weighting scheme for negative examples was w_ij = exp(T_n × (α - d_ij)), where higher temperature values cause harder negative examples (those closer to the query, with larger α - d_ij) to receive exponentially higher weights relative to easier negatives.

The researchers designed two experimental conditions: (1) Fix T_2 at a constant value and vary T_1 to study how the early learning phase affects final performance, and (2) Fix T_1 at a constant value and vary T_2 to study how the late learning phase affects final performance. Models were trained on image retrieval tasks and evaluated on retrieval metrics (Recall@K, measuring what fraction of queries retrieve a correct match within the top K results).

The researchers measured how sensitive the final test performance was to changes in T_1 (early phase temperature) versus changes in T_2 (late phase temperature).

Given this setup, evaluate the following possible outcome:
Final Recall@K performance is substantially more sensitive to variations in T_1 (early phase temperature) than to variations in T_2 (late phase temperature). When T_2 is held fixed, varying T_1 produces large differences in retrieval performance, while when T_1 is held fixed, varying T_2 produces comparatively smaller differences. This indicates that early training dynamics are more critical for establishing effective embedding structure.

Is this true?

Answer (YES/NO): YES